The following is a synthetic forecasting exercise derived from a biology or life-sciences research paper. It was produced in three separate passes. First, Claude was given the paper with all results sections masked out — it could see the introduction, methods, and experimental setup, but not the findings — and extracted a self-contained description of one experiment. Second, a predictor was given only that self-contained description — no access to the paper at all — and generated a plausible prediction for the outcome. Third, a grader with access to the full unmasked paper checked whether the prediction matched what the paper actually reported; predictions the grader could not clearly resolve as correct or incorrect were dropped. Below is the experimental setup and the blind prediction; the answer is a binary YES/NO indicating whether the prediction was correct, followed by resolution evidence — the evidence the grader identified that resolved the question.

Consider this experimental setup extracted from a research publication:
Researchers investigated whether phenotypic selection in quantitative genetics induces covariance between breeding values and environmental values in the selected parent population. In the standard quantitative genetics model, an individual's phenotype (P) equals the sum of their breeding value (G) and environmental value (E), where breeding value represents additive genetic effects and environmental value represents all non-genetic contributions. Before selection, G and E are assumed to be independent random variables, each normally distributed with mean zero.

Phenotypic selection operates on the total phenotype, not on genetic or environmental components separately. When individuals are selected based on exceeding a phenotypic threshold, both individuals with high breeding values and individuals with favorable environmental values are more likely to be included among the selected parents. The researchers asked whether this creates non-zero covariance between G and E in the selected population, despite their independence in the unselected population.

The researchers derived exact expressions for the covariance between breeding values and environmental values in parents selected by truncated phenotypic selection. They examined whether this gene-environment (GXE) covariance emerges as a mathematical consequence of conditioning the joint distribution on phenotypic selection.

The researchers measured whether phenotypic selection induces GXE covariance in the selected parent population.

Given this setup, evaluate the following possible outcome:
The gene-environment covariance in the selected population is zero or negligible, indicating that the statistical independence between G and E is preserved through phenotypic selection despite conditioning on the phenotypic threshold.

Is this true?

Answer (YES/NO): NO